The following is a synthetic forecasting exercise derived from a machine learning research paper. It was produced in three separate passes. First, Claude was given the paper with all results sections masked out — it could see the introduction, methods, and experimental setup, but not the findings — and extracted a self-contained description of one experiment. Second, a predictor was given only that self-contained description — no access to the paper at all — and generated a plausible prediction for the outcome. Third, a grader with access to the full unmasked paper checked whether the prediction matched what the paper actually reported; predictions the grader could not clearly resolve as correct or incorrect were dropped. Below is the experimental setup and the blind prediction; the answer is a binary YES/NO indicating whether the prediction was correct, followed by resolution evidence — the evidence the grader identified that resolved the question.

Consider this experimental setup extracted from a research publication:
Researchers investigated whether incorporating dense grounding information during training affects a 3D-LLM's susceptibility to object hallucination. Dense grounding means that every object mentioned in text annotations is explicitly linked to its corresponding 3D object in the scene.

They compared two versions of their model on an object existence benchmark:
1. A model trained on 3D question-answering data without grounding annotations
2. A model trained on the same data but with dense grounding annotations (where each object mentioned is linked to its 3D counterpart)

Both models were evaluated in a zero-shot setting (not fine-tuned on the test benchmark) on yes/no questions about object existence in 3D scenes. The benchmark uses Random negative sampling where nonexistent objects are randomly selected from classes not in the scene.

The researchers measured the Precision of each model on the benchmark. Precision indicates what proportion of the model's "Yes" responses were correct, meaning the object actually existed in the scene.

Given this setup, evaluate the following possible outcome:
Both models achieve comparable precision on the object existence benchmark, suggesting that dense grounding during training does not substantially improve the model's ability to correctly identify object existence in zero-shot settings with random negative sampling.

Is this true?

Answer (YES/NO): NO